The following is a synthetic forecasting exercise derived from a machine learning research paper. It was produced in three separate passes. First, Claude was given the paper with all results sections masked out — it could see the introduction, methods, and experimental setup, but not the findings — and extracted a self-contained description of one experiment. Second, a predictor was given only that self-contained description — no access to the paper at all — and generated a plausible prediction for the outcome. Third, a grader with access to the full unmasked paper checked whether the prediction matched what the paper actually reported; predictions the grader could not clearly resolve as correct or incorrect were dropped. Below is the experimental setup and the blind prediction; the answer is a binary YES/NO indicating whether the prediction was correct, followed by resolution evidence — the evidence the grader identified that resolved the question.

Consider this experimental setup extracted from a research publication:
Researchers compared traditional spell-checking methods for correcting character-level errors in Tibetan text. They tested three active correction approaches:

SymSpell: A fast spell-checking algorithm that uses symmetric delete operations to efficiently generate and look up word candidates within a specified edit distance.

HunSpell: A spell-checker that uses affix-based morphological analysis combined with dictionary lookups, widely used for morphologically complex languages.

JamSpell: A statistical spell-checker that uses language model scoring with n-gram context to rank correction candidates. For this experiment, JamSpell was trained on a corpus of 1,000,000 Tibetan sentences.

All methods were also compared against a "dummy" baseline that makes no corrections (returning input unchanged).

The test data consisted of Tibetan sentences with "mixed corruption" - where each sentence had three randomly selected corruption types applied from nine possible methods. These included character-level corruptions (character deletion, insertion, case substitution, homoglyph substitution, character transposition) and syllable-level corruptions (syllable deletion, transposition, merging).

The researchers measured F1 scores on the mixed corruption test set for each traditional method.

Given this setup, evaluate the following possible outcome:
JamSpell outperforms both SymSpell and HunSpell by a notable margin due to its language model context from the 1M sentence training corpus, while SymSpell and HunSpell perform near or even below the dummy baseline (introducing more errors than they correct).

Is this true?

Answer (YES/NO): NO